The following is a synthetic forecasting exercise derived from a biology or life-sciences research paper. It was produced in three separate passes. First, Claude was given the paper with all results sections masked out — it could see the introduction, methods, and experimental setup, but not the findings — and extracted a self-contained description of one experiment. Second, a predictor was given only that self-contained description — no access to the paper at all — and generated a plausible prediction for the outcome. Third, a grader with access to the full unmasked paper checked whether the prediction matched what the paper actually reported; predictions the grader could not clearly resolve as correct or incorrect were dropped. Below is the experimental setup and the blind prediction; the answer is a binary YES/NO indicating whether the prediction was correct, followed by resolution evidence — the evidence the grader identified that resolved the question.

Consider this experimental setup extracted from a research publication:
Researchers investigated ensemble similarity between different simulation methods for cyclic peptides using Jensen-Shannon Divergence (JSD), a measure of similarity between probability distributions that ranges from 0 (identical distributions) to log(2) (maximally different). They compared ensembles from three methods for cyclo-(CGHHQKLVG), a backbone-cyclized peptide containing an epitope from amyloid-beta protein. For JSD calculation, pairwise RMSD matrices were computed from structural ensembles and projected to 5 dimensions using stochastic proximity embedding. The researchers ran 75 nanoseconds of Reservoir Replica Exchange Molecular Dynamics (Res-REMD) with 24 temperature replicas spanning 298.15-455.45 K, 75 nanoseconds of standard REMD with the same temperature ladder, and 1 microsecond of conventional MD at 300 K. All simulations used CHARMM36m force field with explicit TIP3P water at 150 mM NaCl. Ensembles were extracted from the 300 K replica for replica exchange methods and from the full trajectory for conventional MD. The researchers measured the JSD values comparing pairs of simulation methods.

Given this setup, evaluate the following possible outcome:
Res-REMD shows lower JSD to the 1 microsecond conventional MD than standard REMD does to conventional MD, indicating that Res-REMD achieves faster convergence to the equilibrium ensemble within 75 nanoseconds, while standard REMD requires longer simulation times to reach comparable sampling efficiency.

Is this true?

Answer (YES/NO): NO